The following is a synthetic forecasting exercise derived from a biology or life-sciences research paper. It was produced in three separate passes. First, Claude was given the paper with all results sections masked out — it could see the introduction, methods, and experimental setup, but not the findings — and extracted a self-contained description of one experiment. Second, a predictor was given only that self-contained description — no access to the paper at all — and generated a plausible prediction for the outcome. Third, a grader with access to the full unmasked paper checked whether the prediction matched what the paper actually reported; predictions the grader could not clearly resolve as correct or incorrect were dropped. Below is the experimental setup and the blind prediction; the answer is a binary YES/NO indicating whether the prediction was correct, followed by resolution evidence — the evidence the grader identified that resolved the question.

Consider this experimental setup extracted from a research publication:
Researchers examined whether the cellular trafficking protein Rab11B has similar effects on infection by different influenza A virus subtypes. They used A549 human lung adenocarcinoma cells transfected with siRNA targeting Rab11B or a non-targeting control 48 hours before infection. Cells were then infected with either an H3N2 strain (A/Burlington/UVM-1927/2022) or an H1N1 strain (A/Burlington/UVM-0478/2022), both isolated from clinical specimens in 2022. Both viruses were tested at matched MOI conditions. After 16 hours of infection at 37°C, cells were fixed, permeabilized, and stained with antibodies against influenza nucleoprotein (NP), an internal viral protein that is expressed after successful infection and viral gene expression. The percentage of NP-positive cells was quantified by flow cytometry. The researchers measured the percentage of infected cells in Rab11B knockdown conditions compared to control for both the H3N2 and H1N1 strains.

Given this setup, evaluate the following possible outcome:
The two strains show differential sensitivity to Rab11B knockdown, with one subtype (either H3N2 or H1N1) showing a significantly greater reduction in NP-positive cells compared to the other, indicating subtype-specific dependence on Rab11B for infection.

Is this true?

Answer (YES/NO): YES